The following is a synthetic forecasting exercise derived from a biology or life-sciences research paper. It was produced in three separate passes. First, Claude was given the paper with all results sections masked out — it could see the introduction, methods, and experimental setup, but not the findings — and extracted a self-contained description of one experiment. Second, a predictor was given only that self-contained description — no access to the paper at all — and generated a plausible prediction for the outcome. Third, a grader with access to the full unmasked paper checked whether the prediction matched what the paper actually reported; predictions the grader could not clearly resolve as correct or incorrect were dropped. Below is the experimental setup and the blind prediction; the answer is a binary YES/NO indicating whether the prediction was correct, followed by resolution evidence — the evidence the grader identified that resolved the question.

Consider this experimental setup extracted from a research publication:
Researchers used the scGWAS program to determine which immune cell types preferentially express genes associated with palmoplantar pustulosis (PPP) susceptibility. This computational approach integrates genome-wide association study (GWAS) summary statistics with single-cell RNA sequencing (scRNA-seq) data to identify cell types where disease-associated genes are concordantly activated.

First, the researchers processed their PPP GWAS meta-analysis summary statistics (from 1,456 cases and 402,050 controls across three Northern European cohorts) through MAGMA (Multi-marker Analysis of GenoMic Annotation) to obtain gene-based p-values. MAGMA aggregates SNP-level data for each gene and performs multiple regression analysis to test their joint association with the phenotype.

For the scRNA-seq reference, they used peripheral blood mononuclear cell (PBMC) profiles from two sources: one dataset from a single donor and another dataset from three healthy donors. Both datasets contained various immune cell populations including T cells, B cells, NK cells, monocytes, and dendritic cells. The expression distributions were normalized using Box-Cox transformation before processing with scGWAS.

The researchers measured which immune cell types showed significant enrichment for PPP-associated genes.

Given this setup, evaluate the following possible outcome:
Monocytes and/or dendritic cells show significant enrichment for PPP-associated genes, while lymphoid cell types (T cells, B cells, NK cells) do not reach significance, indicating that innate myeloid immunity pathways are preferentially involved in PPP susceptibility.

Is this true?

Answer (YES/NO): NO